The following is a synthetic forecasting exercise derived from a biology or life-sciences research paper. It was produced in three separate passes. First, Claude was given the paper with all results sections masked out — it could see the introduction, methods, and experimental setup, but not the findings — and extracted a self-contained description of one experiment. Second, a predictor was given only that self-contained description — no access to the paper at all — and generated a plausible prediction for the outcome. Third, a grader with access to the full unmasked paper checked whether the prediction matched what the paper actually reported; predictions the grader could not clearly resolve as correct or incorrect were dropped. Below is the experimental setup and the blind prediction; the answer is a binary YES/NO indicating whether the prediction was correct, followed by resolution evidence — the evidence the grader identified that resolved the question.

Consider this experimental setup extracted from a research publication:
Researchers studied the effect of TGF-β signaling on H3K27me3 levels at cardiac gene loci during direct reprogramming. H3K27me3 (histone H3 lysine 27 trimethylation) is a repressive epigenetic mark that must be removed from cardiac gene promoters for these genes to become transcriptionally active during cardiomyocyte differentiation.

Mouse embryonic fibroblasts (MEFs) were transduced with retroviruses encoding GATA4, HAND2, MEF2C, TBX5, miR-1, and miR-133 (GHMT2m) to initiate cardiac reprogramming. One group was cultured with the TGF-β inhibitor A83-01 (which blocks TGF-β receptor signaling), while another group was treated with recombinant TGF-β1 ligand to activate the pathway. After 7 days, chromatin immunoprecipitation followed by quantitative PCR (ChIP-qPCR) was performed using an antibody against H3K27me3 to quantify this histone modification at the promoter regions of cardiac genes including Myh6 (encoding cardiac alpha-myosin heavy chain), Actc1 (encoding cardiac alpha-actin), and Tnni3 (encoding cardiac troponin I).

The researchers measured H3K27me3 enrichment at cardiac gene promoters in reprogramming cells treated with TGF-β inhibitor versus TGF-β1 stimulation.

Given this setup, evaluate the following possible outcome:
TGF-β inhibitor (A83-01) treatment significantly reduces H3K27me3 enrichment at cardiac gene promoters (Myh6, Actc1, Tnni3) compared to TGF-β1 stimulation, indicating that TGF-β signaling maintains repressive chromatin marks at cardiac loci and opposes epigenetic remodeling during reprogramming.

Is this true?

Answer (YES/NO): YES